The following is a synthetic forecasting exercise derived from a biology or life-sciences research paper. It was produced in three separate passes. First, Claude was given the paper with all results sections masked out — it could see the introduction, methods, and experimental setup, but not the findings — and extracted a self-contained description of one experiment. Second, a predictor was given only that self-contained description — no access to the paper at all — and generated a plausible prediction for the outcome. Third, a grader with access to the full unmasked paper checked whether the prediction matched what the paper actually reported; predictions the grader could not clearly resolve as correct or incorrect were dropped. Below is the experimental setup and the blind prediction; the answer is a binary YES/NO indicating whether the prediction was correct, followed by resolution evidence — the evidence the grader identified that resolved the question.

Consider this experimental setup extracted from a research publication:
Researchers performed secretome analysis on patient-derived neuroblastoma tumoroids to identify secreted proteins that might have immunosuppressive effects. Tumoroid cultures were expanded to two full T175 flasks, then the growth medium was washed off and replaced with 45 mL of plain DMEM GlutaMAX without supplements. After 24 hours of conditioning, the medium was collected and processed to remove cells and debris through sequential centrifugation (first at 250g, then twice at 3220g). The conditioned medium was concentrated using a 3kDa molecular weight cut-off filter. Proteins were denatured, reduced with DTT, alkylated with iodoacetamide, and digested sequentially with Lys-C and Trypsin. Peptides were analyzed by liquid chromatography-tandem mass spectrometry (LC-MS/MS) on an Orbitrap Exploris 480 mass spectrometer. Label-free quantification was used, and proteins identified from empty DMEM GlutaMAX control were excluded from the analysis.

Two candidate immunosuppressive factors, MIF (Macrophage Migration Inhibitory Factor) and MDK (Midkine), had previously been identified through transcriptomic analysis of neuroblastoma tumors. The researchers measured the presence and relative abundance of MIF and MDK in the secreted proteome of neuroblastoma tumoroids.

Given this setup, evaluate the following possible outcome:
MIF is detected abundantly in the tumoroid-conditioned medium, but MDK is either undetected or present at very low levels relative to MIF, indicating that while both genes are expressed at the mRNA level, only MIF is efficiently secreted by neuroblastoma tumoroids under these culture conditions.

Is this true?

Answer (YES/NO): NO